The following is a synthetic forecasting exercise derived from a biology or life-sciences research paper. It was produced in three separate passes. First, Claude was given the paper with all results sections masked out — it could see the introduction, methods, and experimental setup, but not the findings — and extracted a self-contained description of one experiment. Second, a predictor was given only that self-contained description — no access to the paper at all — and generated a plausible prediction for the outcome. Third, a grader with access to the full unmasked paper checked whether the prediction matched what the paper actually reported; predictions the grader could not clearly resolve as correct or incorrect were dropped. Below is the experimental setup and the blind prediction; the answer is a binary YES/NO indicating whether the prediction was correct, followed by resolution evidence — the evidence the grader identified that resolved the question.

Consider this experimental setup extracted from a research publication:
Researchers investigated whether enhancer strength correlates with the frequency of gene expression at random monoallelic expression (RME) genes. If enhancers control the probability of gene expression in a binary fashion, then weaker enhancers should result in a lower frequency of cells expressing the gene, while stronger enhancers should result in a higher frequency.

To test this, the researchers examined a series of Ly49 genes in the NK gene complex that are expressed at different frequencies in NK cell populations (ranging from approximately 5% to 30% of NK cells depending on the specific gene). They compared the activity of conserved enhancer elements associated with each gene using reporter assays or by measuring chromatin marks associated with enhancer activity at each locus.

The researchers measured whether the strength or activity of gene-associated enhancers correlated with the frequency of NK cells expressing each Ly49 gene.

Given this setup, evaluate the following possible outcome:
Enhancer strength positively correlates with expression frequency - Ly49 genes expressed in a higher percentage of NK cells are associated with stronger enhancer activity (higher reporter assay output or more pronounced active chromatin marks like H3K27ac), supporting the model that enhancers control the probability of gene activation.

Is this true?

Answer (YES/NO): NO